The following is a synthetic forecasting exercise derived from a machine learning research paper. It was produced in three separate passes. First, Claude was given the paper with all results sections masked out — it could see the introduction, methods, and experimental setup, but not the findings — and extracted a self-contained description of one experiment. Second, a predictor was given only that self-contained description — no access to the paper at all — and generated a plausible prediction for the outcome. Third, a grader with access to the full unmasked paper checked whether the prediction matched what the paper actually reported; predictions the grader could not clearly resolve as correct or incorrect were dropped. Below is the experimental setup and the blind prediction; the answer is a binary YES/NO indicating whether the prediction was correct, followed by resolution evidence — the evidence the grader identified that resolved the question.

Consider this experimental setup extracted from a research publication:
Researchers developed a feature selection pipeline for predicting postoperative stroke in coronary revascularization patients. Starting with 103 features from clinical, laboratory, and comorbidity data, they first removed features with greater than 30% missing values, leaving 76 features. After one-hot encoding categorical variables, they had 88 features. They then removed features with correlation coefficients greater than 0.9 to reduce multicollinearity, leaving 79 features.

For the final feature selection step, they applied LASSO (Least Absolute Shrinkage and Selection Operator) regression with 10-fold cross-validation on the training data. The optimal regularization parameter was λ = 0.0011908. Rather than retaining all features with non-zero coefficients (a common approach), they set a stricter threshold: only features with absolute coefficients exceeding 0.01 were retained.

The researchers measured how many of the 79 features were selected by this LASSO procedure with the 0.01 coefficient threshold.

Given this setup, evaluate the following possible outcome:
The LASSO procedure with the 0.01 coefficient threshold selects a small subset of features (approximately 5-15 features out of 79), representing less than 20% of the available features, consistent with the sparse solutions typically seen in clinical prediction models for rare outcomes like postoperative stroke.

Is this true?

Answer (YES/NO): YES